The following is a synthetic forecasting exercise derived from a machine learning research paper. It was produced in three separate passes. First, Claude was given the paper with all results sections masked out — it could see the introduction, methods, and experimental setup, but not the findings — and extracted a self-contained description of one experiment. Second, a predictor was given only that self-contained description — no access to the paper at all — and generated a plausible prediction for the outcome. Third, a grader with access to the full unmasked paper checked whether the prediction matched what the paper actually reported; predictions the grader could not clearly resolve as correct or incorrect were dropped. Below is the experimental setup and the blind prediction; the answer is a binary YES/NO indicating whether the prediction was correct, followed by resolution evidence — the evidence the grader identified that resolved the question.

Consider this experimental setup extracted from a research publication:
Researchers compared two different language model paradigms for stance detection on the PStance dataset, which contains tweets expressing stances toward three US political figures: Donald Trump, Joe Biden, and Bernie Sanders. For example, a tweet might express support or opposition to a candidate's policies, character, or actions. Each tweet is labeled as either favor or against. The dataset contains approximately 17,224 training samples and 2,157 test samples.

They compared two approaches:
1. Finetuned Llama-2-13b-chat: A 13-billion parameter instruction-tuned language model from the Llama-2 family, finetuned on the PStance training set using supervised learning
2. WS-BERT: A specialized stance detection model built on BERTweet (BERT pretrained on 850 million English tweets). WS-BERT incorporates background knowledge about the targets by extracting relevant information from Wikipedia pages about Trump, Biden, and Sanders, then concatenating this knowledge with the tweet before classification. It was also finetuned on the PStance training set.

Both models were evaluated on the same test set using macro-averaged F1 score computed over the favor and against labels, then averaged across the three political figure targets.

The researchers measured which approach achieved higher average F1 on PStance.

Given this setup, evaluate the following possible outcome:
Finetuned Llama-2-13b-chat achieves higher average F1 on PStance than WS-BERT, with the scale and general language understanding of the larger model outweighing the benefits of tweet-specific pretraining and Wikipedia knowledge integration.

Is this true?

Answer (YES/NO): NO